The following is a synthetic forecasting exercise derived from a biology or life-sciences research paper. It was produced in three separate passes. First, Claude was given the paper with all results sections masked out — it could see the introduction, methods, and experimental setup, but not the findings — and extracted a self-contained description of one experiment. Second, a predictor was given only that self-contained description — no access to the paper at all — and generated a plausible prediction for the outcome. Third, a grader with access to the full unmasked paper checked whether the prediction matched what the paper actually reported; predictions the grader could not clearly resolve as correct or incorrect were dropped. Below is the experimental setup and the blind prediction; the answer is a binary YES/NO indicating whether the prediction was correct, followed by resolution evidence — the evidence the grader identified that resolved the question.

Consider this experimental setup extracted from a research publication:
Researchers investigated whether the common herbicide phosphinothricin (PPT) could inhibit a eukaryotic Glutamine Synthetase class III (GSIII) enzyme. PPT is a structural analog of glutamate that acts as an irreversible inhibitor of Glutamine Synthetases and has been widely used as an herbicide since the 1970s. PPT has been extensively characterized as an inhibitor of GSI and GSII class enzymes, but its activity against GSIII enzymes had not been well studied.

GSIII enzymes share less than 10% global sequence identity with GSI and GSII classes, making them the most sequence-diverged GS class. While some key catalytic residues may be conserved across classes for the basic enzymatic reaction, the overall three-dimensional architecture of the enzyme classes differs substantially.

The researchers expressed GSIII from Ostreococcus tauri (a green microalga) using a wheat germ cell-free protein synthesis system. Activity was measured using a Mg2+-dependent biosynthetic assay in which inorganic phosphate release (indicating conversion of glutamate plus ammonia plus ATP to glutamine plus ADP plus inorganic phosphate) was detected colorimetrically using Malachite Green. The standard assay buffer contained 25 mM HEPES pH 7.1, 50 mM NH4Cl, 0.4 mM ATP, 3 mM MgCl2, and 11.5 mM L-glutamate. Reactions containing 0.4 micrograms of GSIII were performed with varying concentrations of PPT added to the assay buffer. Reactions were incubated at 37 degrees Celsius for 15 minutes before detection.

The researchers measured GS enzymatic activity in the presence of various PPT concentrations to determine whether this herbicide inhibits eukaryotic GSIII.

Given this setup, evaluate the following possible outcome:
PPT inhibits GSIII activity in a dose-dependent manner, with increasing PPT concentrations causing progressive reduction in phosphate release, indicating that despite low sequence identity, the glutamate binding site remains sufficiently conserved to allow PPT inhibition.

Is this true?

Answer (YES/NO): YES